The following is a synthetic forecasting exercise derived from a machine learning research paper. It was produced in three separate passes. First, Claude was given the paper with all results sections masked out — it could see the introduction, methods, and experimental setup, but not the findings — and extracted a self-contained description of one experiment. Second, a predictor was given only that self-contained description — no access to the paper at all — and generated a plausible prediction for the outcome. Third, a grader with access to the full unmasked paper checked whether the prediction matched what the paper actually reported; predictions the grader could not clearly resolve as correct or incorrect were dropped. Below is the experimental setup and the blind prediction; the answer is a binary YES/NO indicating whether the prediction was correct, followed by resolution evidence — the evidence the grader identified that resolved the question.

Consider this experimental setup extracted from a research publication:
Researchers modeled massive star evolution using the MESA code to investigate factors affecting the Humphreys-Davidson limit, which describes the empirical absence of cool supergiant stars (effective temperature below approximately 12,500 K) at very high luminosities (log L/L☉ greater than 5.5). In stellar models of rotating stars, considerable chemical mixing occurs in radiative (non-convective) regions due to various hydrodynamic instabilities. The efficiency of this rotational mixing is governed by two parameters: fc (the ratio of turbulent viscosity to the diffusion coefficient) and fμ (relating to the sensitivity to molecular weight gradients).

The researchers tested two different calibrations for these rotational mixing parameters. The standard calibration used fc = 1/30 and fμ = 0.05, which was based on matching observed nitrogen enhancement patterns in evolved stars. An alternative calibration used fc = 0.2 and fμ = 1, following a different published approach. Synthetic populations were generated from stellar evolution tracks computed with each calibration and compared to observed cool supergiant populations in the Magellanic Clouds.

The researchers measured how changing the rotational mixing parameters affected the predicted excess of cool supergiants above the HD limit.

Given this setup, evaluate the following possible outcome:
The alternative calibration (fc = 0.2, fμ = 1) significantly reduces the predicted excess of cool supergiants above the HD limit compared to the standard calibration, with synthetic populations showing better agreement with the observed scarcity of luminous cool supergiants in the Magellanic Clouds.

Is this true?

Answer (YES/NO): NO